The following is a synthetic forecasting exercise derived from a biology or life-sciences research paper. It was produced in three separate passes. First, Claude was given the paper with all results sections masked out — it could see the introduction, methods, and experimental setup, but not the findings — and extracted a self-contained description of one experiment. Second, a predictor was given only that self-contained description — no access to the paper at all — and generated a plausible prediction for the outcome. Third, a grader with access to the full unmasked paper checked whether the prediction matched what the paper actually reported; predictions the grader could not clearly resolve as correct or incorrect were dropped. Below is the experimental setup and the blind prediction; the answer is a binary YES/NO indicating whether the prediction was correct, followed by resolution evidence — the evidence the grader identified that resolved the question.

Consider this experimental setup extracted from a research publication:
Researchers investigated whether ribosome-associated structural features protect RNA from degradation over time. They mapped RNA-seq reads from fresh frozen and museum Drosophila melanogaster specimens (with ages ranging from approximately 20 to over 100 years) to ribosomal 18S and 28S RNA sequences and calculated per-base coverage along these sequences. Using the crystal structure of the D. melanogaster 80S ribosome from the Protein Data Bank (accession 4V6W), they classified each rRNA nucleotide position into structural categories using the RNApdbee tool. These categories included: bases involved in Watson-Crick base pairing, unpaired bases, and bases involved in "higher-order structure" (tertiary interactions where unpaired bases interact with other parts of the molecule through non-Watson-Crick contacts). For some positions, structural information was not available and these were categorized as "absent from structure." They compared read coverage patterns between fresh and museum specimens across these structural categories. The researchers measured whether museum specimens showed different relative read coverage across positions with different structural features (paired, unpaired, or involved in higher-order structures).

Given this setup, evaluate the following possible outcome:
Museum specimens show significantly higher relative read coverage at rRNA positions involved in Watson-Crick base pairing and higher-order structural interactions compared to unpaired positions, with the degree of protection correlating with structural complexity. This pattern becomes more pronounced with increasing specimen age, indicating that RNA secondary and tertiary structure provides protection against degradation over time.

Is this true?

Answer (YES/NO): YES